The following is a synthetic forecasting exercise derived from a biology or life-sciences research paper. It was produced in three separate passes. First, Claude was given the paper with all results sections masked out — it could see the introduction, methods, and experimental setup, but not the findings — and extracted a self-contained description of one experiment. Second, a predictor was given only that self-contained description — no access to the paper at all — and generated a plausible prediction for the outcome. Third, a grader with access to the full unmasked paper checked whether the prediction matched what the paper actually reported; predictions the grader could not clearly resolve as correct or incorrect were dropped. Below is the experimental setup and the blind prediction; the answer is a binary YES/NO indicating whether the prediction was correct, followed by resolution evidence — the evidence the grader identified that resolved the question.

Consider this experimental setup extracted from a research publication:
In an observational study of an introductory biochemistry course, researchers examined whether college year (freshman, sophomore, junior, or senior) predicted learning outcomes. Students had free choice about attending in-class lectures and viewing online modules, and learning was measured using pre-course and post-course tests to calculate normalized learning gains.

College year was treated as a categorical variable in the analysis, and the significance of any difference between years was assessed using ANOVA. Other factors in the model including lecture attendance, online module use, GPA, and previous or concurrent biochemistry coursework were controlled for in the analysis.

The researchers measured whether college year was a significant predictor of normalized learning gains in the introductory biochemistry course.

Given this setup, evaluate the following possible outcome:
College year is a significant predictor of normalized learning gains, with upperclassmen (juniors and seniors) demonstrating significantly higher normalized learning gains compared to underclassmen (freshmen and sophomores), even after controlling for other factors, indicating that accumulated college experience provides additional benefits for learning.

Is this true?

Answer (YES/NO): NO